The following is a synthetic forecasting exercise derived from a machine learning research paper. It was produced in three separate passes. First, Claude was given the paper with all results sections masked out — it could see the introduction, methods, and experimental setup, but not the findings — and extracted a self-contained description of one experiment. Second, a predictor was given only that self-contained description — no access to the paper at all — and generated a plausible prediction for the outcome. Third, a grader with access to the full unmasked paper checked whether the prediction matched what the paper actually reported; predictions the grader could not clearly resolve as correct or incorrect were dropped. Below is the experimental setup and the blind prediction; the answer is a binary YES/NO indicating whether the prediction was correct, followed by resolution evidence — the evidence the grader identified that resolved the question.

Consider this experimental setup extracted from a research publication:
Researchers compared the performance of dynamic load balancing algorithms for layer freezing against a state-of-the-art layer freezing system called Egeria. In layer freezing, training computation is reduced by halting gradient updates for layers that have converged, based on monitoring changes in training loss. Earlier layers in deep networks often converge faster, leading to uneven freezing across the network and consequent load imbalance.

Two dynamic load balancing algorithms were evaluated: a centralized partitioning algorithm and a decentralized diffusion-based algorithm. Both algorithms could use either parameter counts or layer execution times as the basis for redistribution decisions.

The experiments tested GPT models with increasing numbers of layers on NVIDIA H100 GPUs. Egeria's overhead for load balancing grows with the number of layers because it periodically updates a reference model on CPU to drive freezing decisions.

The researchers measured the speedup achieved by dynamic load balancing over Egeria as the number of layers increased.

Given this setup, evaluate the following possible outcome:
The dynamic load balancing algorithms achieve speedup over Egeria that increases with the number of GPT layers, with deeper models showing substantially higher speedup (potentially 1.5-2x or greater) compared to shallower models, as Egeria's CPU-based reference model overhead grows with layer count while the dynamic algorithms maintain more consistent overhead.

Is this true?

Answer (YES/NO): YES